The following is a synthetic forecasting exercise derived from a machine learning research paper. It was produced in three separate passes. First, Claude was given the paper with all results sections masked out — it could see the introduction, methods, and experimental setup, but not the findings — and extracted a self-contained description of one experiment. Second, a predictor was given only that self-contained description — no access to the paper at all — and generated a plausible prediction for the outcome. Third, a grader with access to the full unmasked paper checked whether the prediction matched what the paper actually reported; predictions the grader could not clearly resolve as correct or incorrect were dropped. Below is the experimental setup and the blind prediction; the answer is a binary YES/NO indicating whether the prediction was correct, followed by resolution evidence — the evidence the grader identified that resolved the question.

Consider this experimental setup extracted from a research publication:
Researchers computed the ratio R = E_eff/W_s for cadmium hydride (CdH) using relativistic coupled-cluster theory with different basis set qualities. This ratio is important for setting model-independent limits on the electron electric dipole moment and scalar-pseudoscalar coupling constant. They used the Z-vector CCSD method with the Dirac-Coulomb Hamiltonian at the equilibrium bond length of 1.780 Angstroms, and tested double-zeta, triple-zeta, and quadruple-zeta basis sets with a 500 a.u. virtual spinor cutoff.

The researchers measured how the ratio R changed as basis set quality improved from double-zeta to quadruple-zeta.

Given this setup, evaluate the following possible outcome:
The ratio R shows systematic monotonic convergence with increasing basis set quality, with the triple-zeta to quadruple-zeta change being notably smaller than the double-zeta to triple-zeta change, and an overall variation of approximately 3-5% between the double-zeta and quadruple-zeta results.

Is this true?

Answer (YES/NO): NO